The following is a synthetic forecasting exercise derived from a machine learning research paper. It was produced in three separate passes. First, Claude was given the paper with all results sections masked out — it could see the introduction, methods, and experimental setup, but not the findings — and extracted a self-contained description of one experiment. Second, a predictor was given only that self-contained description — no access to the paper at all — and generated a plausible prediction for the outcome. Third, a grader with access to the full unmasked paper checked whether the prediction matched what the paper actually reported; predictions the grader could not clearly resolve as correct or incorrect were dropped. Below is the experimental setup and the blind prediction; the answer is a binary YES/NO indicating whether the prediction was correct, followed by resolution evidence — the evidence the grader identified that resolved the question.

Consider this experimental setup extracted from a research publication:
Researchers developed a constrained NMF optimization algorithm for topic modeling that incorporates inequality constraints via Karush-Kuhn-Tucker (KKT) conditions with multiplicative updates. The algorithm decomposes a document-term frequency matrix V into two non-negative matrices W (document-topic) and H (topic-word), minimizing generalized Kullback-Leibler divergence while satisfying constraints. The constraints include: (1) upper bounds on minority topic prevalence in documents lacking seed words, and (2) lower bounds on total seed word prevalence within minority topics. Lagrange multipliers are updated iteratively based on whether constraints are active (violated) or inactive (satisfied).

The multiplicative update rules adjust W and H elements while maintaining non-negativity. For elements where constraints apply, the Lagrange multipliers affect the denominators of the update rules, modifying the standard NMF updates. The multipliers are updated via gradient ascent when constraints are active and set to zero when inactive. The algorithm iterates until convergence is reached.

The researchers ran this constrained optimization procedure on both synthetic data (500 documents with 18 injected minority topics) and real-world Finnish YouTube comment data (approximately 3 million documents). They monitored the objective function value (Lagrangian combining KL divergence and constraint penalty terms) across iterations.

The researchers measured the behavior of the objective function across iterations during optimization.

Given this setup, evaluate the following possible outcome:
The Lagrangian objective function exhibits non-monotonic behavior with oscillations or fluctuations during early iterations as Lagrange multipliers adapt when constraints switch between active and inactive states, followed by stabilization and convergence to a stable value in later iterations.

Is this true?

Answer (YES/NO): NO